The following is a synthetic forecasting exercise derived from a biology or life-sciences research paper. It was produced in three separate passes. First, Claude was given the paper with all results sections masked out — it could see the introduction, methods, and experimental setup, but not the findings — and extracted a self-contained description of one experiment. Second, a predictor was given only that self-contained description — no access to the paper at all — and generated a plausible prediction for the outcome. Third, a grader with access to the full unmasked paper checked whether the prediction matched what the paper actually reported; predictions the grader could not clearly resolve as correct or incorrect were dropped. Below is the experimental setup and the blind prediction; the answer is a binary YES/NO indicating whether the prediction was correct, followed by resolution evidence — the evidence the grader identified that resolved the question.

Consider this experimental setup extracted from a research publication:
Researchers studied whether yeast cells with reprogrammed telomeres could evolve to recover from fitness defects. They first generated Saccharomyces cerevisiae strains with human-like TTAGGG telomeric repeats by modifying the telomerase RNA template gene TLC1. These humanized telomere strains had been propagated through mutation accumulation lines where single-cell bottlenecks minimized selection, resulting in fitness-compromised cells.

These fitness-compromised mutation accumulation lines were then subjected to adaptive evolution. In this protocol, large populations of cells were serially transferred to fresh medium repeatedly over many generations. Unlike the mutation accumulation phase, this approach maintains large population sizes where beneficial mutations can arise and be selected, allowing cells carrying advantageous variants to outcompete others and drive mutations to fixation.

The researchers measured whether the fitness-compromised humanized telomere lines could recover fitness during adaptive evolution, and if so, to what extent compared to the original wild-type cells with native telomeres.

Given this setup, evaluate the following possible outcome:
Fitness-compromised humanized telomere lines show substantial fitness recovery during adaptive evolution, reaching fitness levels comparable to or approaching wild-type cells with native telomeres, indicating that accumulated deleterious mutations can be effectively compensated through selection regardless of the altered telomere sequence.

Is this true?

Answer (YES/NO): YES